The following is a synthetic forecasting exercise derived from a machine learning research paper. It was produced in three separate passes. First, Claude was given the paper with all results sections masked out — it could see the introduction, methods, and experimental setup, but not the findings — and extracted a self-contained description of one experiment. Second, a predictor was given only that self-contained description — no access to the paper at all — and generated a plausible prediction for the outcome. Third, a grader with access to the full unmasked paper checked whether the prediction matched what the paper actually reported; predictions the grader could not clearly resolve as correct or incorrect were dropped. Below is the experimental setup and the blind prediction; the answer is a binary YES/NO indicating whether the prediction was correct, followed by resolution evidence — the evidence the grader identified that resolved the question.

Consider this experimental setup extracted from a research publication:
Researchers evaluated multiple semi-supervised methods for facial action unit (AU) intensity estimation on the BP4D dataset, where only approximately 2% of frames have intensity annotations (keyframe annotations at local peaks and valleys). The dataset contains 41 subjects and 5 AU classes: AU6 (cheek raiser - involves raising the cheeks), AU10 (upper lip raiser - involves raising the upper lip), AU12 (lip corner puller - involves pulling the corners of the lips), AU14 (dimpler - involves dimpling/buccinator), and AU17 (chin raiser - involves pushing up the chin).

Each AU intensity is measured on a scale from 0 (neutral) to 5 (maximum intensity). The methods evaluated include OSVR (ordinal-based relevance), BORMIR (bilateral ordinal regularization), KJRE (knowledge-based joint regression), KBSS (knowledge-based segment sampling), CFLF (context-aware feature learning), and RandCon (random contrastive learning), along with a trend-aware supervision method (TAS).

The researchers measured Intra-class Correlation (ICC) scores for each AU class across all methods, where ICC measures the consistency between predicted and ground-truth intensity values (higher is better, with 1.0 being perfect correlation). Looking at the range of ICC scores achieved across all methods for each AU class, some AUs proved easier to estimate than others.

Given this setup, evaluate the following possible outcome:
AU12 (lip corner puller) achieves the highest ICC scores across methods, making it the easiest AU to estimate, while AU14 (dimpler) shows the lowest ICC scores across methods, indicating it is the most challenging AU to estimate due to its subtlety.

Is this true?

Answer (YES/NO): YES